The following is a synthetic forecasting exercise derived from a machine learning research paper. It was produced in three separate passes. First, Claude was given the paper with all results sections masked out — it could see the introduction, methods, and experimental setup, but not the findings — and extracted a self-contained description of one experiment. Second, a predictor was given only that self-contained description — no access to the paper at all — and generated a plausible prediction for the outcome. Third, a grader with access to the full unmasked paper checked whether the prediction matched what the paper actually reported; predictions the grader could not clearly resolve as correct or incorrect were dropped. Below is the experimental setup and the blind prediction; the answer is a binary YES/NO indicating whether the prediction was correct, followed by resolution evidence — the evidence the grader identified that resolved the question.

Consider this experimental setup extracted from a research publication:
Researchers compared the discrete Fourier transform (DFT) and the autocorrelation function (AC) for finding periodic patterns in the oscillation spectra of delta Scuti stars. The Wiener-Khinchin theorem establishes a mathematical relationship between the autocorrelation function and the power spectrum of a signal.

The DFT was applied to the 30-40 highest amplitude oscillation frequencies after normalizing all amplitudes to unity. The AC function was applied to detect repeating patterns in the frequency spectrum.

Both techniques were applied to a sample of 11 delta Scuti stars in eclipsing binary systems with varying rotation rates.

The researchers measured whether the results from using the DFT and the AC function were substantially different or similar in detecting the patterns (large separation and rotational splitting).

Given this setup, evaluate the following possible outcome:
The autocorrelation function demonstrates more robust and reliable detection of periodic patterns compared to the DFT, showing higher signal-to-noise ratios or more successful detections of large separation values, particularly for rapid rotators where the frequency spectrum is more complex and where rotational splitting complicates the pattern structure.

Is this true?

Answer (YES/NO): NO